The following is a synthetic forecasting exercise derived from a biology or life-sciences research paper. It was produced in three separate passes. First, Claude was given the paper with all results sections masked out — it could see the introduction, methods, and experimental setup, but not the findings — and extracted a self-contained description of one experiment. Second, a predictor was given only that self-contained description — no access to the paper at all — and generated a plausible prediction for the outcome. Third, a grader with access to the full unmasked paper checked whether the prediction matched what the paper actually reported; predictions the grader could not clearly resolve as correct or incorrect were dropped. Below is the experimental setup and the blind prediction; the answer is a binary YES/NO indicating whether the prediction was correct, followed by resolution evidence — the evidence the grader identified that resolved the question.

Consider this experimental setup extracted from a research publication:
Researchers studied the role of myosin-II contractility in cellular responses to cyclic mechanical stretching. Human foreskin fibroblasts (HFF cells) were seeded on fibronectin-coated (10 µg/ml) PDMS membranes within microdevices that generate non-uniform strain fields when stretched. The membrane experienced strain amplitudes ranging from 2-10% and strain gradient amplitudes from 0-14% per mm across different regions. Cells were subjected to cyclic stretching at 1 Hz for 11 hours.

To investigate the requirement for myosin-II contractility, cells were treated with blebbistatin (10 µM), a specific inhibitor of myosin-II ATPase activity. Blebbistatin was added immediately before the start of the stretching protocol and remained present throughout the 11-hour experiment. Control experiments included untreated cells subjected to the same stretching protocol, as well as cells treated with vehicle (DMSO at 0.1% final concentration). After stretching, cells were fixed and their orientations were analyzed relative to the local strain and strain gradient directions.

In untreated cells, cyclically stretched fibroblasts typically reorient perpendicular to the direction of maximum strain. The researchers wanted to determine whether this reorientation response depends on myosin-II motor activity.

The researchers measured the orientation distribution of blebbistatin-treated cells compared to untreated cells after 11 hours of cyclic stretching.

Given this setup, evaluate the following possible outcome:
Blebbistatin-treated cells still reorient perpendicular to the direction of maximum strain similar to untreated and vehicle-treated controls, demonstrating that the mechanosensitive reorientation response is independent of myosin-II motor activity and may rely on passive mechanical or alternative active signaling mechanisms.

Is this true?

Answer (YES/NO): NO